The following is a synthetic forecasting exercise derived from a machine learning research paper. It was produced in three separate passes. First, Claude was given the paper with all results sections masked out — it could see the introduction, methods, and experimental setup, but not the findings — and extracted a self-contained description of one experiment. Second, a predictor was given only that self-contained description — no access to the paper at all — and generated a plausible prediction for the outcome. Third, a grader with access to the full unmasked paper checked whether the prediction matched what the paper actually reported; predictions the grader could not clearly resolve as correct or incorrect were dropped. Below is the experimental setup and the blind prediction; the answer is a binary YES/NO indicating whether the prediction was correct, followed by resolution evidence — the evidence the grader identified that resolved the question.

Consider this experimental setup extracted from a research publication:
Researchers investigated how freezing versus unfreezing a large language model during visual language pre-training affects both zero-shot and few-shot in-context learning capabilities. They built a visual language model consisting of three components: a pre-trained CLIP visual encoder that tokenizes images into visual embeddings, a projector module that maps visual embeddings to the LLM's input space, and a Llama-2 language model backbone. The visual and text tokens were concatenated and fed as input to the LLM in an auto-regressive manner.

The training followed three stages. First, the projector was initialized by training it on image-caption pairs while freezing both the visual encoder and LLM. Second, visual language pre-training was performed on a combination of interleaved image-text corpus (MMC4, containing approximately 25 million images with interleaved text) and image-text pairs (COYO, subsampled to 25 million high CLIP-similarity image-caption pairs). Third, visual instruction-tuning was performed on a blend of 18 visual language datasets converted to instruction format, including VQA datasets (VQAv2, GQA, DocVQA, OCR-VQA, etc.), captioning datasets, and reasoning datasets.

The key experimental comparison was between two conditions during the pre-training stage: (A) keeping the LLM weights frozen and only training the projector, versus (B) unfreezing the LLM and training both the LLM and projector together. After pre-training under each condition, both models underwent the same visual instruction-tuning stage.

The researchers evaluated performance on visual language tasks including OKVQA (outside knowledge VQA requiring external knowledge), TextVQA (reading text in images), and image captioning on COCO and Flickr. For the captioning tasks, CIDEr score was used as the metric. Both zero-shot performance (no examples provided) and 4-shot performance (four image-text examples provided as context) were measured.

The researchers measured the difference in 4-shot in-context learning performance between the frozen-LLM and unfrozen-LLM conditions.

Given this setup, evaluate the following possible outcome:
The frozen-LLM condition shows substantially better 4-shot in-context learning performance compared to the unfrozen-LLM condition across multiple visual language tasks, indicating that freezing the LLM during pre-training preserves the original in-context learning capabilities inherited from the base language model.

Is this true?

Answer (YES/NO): NO